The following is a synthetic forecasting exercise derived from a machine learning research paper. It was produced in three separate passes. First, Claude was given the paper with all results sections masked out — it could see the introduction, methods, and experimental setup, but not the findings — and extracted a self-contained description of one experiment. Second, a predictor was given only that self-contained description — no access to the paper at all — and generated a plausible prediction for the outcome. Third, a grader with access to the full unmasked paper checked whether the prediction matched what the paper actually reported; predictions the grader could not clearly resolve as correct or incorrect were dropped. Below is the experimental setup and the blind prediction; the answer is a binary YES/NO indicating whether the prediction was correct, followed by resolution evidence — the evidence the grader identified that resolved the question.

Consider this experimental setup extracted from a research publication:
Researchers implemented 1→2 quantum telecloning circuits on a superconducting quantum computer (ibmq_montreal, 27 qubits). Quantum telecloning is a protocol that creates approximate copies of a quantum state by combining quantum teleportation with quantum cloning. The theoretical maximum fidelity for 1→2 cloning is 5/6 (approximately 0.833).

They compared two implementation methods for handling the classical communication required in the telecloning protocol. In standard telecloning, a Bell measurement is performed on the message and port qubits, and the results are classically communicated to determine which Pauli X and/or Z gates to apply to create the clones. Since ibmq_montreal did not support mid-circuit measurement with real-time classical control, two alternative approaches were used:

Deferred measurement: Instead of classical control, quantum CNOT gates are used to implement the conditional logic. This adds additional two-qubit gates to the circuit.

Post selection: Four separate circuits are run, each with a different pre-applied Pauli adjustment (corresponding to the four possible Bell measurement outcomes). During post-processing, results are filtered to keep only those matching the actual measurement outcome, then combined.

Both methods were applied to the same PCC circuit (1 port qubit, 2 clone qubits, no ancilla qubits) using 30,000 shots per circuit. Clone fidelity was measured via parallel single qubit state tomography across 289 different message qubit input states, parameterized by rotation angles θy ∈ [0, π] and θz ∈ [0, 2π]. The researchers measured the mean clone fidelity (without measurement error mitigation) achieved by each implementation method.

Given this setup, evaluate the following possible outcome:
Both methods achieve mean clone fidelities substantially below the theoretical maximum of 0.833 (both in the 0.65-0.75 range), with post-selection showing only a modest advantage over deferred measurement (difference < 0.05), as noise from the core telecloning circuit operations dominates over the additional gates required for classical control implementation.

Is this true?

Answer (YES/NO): NO